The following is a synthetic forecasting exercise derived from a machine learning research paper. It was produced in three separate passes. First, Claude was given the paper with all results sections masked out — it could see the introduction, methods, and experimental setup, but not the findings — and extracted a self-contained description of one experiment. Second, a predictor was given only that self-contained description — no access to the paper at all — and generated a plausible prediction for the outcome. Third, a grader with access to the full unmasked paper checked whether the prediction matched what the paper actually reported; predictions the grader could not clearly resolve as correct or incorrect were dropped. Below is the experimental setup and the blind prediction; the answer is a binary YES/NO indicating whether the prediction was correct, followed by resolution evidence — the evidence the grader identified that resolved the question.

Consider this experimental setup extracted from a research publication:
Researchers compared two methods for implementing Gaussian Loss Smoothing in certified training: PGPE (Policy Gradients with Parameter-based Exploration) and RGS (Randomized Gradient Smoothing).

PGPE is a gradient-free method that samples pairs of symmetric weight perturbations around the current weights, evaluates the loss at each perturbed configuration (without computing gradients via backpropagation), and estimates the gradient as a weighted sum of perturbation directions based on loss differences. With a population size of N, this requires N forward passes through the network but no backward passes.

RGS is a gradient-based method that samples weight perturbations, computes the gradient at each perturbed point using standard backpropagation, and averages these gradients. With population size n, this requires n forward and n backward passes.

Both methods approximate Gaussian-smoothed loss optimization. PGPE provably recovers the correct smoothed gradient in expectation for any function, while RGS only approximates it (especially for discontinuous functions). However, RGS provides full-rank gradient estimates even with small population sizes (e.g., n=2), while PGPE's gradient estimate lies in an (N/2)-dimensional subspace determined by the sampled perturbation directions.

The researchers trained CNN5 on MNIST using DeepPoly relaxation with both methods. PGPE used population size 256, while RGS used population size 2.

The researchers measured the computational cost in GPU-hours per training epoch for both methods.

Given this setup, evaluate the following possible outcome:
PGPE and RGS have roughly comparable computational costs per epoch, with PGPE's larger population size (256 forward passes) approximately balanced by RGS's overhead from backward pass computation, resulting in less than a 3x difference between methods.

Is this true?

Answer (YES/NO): NO